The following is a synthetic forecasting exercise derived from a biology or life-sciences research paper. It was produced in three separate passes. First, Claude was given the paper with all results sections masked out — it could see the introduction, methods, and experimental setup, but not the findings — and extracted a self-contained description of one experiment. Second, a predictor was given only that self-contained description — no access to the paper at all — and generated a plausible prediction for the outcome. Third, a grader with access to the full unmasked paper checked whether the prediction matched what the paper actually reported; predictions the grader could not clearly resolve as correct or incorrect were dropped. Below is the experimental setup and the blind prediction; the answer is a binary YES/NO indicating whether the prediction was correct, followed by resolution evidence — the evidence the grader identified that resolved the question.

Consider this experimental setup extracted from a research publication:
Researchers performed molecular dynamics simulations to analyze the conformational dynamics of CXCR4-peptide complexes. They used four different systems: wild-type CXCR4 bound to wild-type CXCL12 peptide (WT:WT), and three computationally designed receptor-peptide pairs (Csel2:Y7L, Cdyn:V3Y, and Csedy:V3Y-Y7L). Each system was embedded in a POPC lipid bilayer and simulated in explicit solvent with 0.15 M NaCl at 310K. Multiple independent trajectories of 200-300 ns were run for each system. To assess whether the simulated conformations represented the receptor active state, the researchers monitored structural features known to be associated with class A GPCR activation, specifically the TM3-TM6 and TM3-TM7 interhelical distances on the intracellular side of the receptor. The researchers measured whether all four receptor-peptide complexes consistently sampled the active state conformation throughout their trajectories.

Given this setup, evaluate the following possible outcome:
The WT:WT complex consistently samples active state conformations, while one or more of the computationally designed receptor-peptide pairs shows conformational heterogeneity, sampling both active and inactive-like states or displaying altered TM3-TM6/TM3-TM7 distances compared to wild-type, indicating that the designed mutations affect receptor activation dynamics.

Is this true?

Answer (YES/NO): YES